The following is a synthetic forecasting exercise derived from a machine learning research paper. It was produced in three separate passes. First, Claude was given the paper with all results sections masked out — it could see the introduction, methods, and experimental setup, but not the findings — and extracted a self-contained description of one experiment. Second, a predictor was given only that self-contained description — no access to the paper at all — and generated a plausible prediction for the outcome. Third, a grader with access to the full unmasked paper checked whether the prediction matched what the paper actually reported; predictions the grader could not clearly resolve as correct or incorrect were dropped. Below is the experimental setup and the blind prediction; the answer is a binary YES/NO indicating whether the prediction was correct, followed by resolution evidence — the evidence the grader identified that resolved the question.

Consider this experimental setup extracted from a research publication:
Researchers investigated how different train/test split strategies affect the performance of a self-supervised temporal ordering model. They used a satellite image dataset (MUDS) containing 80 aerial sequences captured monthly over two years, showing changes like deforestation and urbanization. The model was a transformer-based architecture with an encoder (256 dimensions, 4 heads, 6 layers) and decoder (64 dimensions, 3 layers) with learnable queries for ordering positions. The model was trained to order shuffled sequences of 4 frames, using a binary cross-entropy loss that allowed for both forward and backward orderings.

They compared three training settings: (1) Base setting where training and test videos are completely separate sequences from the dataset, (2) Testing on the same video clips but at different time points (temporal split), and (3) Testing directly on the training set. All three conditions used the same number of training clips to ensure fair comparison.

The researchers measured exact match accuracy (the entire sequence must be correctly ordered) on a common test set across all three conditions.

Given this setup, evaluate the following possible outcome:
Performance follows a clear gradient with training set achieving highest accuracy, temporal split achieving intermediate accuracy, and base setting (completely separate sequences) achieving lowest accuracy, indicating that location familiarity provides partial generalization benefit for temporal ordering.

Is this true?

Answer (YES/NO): YES